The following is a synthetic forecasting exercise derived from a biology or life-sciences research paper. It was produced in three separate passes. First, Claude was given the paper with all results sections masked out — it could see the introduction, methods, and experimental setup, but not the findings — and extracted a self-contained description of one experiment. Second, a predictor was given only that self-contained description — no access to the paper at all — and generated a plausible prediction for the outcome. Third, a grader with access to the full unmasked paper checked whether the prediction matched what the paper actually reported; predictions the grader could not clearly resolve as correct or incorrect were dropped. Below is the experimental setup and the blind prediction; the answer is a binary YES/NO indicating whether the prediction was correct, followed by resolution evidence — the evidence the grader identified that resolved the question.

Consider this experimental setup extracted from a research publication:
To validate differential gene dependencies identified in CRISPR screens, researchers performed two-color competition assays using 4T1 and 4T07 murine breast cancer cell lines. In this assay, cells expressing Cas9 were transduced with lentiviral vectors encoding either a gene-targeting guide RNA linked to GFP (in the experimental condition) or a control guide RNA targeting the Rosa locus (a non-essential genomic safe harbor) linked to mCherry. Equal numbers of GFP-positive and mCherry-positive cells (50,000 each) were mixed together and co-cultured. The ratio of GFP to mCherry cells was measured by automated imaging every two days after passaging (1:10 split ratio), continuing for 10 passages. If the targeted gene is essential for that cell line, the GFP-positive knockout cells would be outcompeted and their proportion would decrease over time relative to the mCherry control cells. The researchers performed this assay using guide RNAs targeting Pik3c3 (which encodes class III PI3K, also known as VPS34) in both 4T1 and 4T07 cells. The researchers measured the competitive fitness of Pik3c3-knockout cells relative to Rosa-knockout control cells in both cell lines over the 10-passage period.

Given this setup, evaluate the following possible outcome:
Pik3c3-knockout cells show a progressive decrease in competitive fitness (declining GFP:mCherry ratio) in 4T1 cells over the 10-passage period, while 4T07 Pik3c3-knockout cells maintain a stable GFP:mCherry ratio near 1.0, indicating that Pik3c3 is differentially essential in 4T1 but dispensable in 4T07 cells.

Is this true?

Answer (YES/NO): NO